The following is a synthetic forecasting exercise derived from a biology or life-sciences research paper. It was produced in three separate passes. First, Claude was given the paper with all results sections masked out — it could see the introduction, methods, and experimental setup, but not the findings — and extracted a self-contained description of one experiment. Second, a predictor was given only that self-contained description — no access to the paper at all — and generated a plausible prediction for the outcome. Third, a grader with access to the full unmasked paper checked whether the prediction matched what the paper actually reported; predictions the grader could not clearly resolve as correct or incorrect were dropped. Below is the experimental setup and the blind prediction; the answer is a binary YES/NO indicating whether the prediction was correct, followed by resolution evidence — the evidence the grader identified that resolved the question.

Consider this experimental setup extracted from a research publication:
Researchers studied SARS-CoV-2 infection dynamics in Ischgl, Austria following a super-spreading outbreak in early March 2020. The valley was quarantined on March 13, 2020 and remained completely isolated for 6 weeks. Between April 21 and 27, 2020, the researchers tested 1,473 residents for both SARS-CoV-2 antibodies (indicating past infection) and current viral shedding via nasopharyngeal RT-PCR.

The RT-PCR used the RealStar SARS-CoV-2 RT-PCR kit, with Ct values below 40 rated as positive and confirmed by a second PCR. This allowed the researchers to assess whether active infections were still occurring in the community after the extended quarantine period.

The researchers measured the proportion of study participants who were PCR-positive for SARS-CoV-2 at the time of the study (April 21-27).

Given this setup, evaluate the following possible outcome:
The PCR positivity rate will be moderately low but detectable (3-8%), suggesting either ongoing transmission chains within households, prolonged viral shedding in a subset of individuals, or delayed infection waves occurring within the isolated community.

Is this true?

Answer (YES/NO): NO